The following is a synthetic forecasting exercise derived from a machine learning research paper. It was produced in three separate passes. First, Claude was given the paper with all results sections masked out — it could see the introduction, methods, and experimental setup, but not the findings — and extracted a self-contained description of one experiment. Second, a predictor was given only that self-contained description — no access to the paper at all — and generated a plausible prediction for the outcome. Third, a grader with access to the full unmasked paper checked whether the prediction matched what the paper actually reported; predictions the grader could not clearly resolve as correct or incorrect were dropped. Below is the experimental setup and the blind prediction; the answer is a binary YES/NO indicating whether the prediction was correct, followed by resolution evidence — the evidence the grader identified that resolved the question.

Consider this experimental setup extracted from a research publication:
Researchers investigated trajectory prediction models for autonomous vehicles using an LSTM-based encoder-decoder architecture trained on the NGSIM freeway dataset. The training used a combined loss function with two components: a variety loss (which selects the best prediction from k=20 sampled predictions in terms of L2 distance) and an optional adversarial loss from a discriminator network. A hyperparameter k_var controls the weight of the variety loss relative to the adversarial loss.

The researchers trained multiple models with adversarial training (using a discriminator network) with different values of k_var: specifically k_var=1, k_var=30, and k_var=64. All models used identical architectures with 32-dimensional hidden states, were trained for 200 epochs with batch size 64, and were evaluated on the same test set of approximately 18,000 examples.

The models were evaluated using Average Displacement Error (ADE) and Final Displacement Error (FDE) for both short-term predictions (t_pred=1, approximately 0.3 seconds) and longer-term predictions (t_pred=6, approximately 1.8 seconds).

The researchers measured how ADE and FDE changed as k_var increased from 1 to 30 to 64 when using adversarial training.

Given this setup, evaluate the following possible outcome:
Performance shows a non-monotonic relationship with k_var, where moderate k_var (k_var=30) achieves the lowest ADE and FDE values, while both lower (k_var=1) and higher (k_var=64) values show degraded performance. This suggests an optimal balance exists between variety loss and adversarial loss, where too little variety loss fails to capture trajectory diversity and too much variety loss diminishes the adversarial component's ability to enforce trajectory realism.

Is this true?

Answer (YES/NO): NO